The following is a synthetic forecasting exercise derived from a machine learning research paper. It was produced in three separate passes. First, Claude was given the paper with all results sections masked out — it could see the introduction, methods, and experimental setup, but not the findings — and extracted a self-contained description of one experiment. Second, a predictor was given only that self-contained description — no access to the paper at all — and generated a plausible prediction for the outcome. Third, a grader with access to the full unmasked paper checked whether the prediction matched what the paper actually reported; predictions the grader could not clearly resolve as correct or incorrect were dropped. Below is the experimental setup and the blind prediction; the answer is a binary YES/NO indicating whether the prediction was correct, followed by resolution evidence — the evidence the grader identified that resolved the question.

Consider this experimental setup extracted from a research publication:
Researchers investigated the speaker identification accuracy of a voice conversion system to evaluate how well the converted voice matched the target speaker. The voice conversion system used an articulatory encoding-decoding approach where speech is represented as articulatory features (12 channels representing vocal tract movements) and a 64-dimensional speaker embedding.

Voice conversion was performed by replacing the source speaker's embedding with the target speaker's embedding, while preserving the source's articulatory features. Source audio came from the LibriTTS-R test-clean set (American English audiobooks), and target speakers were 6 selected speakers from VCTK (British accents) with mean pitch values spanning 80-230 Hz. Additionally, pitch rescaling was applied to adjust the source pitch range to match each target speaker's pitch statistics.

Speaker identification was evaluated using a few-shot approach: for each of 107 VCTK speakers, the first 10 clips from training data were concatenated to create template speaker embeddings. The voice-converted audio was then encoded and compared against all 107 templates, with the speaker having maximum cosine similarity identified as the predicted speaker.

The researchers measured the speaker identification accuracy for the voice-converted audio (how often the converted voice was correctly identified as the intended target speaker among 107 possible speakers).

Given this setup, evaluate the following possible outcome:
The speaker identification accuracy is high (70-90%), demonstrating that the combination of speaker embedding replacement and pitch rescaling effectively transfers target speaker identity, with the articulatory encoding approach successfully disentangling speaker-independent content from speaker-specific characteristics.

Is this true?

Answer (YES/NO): NO